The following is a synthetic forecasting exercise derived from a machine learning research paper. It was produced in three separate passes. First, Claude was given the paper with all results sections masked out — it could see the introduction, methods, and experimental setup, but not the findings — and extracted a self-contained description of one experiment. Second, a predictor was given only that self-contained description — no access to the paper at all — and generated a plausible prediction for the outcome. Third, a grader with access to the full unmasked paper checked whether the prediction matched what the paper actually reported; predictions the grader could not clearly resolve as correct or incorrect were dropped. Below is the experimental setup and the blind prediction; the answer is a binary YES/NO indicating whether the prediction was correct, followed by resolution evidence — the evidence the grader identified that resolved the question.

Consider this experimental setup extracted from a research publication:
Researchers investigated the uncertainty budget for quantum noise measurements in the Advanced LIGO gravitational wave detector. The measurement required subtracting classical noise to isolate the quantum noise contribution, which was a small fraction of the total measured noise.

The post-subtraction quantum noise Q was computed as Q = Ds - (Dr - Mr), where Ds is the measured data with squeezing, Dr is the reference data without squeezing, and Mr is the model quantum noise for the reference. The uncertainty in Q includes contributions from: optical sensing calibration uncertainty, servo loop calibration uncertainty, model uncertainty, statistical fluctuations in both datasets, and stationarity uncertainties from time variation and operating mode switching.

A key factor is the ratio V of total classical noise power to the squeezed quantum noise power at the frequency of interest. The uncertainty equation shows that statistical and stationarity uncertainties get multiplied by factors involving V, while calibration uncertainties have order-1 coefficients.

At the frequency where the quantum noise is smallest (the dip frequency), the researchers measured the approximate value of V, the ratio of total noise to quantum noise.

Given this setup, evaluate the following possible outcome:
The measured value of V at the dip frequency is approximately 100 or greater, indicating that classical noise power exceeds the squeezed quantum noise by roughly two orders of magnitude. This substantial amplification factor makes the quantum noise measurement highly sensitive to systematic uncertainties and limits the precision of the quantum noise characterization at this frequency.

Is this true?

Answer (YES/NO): NO